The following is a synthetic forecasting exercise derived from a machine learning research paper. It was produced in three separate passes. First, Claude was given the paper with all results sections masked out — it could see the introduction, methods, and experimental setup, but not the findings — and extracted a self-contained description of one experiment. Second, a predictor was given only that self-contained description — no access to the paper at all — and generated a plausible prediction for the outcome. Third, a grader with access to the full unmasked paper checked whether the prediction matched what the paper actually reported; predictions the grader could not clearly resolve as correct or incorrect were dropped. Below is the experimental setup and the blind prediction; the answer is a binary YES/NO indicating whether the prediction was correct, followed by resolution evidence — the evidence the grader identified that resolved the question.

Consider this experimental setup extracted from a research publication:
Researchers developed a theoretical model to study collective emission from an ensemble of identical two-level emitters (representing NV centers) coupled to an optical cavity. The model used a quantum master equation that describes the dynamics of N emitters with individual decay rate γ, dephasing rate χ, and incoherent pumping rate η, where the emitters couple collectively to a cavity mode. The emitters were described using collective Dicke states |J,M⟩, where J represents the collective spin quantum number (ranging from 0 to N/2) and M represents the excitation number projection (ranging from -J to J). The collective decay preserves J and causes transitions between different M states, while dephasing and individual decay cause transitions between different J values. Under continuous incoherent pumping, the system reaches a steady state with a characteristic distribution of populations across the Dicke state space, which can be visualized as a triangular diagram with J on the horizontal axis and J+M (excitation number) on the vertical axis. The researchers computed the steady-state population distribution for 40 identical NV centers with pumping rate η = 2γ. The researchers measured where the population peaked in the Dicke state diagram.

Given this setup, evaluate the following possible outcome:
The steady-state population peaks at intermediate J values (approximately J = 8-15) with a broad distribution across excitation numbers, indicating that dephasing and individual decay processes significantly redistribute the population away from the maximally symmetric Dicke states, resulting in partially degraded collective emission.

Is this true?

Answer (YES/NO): NO